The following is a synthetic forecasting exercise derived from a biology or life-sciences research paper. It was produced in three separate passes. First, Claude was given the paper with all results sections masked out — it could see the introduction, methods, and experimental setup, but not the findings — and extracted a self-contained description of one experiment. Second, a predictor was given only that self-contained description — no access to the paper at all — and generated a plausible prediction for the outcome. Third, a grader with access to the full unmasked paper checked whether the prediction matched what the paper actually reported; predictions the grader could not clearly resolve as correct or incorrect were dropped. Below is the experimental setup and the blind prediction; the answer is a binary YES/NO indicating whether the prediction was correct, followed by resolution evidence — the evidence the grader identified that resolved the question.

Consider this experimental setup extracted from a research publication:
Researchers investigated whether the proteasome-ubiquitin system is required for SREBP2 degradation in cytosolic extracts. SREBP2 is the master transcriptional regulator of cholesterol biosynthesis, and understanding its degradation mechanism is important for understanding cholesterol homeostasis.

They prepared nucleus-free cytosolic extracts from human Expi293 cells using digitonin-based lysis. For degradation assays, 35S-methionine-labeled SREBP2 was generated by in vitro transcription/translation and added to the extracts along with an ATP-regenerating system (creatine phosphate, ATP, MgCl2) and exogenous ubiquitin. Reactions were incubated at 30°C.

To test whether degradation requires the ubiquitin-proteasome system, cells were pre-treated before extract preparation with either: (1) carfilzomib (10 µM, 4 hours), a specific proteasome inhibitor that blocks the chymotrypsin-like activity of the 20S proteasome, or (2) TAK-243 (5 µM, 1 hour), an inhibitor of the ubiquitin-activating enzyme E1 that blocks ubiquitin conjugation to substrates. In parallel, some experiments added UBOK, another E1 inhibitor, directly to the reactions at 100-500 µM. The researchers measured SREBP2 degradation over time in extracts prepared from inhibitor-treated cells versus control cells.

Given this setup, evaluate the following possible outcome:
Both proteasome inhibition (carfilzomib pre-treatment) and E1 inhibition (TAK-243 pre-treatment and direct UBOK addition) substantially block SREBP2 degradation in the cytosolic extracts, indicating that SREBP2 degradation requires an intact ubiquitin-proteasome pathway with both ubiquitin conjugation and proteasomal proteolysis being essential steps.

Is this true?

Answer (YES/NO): YES